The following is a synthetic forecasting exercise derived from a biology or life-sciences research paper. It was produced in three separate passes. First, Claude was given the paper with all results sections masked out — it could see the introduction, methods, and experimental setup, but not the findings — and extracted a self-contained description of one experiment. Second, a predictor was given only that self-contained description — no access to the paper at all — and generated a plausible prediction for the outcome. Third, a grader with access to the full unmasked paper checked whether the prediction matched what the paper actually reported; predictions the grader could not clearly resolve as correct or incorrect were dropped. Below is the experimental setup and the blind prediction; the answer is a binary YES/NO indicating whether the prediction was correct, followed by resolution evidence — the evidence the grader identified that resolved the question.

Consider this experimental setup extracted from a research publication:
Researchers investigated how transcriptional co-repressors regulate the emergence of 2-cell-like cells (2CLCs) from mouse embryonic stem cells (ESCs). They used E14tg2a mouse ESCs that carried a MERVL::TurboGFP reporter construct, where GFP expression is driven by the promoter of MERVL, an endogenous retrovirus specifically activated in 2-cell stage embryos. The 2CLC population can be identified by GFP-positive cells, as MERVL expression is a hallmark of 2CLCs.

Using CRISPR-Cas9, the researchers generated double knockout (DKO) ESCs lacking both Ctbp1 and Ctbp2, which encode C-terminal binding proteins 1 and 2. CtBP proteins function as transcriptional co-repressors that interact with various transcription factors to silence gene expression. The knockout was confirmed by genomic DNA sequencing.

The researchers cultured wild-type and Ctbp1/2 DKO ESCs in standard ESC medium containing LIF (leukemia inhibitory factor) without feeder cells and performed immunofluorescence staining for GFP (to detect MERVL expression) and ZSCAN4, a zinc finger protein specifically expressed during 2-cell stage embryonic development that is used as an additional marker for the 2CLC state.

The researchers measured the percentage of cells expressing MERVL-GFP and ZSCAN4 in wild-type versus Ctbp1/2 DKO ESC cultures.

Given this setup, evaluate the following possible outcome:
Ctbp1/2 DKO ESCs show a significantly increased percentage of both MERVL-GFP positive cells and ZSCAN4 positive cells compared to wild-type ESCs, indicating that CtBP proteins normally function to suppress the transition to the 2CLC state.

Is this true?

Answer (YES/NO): YES